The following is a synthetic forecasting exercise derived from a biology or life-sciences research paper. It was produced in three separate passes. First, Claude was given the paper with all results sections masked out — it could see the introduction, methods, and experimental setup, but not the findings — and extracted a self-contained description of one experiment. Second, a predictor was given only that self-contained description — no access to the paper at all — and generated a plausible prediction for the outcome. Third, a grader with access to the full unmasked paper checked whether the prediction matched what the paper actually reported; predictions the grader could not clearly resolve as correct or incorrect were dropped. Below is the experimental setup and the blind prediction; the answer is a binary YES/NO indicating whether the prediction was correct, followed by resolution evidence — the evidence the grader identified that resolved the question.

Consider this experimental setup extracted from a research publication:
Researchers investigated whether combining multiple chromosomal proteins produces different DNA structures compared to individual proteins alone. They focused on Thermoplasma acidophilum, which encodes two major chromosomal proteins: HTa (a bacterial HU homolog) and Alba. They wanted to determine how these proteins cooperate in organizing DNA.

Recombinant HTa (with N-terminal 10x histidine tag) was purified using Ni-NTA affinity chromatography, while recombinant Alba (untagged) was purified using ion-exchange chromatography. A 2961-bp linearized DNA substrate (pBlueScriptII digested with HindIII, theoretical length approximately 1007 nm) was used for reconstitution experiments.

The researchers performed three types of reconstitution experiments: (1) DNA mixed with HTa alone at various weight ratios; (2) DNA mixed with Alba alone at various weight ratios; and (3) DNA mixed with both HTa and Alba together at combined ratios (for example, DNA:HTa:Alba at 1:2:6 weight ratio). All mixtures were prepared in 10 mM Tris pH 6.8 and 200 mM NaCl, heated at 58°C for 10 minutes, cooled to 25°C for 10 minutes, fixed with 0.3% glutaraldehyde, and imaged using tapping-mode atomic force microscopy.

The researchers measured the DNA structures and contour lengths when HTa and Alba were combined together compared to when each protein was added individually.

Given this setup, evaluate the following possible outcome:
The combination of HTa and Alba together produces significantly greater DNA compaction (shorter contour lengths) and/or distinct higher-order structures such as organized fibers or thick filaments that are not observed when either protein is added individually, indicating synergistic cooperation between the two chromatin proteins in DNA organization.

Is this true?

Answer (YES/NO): YES